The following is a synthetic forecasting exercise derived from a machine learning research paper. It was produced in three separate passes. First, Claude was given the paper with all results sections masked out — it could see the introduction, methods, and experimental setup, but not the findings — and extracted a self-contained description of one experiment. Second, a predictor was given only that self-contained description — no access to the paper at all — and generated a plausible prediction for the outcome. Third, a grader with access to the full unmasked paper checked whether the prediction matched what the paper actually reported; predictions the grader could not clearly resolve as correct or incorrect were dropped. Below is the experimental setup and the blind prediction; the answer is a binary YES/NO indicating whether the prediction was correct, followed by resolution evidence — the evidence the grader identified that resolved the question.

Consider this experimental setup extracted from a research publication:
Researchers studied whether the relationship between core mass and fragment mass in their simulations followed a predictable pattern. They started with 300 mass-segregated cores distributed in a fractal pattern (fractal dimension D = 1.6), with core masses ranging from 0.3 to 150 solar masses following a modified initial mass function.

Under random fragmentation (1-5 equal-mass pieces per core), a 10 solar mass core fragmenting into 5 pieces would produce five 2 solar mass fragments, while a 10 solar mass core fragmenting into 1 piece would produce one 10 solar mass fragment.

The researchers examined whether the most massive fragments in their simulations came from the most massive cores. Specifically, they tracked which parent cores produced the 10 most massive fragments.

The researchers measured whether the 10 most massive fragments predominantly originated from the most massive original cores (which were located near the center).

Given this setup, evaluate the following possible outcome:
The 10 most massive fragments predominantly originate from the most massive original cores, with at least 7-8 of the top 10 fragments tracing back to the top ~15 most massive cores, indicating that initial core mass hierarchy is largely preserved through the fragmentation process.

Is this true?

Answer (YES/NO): YES